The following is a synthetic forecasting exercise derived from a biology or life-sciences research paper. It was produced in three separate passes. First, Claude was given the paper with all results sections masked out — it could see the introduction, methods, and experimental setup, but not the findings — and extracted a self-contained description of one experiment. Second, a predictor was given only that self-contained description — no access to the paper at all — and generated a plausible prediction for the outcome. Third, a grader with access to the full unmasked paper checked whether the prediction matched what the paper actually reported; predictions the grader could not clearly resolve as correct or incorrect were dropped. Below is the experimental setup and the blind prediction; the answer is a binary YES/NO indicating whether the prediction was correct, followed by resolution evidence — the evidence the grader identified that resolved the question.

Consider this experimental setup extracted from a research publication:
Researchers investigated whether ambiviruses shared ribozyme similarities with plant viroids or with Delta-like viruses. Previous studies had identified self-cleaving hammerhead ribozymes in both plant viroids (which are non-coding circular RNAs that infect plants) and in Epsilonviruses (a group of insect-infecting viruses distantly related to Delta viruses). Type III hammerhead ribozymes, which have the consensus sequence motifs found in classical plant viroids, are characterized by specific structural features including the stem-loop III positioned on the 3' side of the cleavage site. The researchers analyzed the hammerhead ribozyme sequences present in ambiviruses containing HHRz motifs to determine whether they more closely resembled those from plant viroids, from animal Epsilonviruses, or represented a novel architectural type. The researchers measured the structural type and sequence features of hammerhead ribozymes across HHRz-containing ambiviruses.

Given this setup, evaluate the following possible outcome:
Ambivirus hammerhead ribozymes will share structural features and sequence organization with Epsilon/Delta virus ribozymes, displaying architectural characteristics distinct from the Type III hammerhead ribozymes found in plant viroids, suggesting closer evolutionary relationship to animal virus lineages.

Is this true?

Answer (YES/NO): NO